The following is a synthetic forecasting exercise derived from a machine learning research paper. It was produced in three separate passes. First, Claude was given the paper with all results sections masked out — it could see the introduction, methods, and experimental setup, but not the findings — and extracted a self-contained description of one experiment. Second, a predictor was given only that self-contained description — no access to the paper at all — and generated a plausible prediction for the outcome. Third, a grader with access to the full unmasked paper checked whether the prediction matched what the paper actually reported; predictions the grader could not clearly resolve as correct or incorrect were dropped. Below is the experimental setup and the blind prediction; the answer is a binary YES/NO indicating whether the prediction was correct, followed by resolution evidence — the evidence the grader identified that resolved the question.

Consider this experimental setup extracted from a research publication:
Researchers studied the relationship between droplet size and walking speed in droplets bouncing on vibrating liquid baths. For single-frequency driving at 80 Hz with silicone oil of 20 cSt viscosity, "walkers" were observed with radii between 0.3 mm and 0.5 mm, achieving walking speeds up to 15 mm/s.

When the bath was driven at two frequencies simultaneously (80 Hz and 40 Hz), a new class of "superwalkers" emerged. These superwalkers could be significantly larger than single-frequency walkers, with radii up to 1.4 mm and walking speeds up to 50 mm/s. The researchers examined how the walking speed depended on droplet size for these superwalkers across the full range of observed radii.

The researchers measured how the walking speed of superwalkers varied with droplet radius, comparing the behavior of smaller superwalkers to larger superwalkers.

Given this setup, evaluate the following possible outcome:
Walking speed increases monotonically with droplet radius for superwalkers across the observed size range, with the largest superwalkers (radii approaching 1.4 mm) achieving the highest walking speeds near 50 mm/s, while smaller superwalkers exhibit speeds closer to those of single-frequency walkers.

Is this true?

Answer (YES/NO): NO